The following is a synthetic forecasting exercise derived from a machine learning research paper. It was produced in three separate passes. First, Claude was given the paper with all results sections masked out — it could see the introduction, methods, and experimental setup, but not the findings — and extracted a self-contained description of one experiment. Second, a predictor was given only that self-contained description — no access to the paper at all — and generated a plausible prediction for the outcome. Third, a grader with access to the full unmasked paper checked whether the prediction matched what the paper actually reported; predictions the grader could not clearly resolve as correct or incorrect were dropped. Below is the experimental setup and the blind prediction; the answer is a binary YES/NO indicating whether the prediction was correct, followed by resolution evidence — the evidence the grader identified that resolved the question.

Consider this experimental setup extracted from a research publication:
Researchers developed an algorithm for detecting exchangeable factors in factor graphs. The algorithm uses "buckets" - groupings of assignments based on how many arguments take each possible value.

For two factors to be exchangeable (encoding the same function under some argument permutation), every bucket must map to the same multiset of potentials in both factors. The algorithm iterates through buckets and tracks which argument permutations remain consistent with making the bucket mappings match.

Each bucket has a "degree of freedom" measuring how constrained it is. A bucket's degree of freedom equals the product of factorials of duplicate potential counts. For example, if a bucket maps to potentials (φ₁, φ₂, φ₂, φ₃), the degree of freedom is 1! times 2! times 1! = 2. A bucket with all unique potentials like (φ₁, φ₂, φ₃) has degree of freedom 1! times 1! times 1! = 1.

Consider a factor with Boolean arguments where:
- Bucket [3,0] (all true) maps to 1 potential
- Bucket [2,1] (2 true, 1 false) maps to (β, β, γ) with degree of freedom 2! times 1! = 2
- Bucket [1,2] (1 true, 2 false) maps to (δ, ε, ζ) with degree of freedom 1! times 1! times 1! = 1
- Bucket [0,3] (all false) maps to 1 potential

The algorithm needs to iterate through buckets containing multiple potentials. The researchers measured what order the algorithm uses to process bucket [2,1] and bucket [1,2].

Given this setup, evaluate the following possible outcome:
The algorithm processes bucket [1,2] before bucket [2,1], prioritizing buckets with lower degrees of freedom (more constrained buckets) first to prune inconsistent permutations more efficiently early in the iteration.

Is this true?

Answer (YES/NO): YES